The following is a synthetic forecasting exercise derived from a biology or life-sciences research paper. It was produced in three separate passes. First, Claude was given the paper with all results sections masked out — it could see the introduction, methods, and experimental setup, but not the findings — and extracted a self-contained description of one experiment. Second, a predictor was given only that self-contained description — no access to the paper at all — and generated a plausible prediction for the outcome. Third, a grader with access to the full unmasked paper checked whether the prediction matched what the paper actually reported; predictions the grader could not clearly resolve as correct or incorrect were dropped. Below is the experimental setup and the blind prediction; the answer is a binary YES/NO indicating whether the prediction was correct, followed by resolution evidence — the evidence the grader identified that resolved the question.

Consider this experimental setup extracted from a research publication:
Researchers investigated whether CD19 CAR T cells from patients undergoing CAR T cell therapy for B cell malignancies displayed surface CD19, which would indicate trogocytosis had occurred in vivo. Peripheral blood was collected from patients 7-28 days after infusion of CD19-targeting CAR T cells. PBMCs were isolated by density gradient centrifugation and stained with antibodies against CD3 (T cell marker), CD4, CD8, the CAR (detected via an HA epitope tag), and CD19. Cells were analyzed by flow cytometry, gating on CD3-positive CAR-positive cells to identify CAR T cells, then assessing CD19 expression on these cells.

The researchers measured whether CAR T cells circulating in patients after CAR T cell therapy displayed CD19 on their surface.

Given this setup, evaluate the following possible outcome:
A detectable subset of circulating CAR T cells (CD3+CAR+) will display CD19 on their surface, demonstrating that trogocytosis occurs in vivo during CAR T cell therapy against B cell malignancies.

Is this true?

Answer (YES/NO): YES